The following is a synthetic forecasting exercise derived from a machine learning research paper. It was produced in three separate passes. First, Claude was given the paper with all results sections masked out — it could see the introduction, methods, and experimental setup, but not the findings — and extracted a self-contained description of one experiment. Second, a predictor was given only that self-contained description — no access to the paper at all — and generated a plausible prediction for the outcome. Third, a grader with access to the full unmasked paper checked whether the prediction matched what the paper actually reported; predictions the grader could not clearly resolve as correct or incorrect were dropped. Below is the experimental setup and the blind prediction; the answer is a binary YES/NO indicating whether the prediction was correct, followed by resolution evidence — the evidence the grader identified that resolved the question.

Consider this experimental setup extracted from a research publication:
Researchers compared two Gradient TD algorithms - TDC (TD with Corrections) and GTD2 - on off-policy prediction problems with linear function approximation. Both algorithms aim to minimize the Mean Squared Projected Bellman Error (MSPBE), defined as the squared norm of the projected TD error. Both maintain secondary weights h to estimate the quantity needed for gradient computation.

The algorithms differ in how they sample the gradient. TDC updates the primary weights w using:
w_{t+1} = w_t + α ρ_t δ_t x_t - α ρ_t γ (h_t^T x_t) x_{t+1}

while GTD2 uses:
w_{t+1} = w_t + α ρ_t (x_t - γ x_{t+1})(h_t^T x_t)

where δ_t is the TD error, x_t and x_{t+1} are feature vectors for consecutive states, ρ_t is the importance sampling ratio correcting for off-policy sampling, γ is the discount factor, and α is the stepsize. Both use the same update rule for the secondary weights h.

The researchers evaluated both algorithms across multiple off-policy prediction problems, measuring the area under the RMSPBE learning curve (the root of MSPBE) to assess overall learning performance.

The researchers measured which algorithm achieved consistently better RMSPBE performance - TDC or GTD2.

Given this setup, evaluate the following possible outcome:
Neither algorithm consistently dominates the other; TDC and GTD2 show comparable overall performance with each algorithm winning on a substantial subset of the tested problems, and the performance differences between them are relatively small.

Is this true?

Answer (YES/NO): NO